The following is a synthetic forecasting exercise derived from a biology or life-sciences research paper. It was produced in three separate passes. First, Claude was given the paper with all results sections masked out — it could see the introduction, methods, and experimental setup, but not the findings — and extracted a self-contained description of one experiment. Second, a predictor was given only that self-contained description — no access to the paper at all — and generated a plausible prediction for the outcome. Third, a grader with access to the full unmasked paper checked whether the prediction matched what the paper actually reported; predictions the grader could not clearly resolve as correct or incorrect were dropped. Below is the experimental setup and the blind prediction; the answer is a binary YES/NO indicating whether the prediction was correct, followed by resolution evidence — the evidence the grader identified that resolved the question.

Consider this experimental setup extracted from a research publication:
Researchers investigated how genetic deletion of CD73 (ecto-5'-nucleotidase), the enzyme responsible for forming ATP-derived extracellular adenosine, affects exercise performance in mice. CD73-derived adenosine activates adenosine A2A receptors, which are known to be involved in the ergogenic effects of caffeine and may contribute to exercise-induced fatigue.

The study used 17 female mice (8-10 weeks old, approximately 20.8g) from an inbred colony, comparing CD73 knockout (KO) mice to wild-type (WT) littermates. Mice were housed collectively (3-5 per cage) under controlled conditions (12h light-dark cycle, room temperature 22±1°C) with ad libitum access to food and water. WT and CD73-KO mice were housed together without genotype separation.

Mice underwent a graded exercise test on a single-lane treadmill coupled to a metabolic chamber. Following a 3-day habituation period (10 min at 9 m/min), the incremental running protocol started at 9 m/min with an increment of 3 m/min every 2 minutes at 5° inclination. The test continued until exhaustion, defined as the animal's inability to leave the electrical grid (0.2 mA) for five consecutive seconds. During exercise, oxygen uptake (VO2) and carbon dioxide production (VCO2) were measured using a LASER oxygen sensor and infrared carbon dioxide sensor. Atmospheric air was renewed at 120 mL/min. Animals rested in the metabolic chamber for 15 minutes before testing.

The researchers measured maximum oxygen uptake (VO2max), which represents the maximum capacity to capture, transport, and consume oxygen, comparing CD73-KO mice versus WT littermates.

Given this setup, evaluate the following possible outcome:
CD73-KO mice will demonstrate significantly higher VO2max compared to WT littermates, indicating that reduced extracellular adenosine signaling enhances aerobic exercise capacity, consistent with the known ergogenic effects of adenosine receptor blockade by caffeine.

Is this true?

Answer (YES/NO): NO